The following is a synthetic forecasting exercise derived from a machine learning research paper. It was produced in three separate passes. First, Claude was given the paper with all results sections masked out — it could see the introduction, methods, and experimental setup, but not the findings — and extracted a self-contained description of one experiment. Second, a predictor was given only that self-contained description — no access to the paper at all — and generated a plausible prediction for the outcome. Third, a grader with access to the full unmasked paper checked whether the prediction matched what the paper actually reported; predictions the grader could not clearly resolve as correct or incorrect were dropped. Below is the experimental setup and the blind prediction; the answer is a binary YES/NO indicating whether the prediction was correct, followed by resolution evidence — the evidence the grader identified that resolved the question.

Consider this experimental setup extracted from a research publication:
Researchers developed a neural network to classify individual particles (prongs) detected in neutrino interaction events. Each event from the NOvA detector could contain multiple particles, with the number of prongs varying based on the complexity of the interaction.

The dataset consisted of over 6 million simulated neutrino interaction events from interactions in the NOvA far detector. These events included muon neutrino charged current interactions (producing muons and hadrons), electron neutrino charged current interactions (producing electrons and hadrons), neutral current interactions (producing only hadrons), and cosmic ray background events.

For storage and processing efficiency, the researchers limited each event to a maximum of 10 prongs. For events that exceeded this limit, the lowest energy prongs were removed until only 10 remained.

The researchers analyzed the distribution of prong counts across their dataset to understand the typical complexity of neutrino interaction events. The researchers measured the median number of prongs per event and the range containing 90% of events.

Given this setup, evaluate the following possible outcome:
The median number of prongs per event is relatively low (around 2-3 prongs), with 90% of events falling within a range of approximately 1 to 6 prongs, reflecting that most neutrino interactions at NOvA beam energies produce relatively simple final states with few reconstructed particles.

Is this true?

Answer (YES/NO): YES